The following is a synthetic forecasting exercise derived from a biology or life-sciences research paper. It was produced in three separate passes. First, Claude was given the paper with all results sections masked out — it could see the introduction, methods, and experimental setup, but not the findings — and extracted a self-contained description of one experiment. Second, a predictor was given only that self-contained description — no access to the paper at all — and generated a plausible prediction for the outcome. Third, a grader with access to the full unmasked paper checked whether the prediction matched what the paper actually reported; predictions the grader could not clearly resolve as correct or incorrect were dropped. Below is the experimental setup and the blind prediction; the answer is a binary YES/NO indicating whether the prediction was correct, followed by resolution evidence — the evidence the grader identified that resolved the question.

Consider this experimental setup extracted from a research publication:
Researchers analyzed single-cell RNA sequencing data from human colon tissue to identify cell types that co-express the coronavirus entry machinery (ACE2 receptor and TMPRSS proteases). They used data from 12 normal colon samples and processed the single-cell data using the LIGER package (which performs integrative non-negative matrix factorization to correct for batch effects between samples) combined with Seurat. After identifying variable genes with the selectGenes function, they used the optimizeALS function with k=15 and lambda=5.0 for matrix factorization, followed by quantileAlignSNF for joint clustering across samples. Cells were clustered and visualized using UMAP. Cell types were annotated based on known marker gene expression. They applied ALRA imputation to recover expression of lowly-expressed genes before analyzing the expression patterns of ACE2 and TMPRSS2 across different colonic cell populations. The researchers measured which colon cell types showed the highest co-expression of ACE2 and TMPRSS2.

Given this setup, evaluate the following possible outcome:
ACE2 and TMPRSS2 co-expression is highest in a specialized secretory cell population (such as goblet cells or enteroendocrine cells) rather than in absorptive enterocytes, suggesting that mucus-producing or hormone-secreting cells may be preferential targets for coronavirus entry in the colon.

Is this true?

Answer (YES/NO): NO